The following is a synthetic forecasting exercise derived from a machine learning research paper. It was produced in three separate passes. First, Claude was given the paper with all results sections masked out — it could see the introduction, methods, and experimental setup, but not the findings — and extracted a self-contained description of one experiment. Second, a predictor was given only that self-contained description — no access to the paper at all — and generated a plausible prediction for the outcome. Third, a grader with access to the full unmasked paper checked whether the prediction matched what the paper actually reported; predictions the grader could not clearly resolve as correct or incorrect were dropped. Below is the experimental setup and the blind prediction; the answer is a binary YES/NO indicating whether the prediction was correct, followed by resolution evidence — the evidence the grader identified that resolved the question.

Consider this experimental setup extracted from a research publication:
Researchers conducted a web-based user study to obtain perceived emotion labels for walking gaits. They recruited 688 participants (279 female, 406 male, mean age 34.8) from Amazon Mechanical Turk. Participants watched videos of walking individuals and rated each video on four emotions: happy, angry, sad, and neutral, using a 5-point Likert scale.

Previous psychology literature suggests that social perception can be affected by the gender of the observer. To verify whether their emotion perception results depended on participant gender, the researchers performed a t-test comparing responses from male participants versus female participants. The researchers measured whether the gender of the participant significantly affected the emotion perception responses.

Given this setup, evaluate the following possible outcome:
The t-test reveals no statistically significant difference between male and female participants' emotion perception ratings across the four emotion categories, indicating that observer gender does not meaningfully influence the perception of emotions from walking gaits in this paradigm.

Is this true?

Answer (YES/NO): YES